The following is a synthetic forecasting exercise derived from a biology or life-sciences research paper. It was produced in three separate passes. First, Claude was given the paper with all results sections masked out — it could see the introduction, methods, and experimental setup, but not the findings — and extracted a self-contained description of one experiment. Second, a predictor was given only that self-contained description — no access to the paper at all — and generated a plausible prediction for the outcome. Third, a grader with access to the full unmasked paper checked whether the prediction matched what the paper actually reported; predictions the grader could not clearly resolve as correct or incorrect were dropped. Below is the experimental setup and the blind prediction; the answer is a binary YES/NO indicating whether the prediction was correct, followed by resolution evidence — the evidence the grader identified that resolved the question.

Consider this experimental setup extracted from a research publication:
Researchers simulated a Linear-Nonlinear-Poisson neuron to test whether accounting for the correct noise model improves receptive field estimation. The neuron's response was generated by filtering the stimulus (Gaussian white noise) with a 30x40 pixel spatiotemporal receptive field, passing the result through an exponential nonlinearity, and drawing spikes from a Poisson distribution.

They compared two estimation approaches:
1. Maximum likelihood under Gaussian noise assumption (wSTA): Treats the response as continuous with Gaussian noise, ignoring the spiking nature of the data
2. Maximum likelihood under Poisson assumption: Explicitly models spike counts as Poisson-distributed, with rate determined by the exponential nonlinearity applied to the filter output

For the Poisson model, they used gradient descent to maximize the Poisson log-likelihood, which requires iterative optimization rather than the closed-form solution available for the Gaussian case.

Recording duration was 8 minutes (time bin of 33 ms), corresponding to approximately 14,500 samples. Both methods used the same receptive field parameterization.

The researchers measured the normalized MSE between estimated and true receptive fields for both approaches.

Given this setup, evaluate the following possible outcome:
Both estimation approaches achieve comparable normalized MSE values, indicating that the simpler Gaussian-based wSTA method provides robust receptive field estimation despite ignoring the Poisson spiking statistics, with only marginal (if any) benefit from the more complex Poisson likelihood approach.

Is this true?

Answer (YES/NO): YES